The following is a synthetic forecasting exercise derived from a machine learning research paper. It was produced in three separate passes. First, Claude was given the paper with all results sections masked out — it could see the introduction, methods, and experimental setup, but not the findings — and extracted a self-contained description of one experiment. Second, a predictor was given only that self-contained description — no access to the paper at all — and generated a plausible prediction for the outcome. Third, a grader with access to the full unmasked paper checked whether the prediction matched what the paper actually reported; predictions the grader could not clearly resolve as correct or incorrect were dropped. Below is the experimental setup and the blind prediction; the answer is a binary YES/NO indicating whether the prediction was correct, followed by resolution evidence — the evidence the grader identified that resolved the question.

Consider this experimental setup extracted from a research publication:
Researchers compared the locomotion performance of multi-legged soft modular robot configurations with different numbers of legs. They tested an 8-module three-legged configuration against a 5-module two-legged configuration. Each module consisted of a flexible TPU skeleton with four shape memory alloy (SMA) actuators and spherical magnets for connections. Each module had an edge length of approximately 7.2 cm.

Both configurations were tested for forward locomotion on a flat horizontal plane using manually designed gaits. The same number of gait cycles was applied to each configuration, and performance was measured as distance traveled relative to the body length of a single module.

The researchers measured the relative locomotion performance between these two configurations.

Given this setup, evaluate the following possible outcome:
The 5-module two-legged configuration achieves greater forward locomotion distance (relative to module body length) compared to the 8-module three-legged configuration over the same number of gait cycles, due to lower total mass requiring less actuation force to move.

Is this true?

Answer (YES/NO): NO